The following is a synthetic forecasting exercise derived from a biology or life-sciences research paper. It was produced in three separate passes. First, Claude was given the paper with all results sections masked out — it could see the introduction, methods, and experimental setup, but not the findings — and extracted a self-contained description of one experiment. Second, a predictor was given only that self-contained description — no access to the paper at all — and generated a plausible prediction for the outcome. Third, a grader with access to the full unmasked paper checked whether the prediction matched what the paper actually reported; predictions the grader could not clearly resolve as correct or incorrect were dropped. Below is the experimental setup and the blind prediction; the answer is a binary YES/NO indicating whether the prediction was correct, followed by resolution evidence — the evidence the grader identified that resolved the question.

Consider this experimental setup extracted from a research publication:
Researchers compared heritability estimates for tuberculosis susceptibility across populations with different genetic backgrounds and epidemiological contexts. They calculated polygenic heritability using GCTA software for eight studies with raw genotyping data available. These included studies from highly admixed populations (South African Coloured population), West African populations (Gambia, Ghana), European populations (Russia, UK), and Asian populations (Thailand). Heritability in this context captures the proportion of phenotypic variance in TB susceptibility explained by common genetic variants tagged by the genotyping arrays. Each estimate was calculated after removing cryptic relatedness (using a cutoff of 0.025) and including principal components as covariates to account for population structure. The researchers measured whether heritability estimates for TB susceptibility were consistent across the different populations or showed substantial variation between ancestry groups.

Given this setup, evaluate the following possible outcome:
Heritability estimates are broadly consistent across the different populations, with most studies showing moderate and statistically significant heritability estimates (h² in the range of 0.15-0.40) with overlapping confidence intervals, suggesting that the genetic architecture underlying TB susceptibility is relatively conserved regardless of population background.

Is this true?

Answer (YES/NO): NO